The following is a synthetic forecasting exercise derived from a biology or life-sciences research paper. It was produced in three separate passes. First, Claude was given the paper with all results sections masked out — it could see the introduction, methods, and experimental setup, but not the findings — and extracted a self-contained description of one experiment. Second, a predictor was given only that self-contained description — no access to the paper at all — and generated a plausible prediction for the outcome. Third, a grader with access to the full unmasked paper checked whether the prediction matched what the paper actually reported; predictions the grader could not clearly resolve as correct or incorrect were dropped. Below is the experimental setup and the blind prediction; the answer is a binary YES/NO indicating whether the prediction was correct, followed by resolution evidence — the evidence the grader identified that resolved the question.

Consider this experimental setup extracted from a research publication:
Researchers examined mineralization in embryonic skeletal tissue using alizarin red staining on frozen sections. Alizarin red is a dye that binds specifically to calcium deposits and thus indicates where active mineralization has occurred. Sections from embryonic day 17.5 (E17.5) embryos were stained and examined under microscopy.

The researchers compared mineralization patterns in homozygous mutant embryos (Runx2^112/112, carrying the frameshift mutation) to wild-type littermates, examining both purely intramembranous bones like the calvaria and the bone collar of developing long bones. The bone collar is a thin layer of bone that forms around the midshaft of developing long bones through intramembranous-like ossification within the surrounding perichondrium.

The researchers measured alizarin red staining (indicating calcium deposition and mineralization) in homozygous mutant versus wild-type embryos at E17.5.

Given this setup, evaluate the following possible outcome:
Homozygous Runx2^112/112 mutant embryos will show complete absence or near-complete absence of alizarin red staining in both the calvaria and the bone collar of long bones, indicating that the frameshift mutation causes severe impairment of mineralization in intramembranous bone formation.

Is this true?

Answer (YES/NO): YES